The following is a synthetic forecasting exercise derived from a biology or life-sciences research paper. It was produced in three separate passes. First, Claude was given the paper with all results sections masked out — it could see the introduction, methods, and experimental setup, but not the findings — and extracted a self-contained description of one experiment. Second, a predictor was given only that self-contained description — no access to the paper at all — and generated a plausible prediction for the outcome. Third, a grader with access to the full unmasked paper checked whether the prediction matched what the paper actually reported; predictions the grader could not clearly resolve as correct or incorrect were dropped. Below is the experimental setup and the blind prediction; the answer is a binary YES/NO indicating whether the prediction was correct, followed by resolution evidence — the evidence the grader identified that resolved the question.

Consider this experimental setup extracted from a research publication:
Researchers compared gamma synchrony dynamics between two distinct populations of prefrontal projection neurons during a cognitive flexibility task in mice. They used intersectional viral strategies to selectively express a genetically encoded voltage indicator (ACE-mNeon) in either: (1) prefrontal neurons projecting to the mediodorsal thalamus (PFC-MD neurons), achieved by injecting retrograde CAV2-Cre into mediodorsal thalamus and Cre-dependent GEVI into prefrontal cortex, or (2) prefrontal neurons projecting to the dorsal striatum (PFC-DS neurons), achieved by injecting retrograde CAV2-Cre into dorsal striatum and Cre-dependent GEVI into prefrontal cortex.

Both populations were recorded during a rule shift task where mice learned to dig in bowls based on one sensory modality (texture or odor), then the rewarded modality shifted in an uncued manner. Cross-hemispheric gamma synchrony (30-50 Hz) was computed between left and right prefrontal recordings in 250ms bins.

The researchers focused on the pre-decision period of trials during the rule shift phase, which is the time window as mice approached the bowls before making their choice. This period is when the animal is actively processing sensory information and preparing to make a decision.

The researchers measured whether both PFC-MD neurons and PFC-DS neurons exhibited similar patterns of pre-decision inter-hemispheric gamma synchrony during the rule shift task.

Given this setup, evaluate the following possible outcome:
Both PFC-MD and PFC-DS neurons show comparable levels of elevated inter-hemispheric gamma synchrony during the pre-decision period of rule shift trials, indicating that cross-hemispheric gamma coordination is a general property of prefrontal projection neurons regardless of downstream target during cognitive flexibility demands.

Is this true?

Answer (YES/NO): NO